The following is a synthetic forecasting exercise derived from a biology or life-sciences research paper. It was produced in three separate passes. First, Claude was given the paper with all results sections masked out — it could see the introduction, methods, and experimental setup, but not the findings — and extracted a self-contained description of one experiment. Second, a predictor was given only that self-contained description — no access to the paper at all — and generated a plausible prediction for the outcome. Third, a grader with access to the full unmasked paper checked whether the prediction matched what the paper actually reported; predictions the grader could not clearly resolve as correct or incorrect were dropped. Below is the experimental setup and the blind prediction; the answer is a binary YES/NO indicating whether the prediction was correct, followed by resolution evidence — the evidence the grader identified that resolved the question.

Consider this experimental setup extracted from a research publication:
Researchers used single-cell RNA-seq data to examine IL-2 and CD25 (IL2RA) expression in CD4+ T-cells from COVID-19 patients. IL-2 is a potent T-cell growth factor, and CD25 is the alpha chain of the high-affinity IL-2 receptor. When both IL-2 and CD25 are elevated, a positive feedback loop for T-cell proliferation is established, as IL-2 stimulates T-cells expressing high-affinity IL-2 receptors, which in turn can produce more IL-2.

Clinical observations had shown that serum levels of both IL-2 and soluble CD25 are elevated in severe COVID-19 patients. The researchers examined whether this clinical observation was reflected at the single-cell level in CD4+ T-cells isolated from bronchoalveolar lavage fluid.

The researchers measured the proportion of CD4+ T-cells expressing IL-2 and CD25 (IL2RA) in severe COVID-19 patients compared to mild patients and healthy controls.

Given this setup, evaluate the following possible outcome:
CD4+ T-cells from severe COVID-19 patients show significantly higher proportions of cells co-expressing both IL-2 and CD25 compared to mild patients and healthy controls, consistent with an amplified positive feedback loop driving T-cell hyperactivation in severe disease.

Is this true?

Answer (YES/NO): NO